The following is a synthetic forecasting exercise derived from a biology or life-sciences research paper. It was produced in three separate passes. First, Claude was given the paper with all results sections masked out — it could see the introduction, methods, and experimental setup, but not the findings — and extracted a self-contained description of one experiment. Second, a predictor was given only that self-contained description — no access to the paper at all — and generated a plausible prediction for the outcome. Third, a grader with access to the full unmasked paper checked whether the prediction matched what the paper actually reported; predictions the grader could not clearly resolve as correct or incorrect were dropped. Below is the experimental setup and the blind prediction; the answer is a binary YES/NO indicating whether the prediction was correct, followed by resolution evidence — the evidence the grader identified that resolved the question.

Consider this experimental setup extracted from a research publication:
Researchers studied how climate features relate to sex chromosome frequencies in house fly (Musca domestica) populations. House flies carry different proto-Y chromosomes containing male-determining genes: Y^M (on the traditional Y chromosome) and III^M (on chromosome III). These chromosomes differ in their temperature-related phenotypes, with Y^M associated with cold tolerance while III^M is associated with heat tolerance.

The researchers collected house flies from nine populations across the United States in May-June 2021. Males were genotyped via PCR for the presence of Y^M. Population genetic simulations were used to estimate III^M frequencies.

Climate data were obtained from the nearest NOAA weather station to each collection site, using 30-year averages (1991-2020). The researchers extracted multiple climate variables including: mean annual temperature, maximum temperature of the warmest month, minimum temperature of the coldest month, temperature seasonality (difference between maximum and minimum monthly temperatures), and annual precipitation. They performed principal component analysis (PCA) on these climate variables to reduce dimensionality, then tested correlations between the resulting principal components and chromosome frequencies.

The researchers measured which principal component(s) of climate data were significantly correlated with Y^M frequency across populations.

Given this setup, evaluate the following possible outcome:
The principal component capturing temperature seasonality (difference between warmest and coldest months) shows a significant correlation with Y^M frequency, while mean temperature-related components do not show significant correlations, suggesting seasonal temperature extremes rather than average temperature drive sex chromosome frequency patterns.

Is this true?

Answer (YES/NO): NO